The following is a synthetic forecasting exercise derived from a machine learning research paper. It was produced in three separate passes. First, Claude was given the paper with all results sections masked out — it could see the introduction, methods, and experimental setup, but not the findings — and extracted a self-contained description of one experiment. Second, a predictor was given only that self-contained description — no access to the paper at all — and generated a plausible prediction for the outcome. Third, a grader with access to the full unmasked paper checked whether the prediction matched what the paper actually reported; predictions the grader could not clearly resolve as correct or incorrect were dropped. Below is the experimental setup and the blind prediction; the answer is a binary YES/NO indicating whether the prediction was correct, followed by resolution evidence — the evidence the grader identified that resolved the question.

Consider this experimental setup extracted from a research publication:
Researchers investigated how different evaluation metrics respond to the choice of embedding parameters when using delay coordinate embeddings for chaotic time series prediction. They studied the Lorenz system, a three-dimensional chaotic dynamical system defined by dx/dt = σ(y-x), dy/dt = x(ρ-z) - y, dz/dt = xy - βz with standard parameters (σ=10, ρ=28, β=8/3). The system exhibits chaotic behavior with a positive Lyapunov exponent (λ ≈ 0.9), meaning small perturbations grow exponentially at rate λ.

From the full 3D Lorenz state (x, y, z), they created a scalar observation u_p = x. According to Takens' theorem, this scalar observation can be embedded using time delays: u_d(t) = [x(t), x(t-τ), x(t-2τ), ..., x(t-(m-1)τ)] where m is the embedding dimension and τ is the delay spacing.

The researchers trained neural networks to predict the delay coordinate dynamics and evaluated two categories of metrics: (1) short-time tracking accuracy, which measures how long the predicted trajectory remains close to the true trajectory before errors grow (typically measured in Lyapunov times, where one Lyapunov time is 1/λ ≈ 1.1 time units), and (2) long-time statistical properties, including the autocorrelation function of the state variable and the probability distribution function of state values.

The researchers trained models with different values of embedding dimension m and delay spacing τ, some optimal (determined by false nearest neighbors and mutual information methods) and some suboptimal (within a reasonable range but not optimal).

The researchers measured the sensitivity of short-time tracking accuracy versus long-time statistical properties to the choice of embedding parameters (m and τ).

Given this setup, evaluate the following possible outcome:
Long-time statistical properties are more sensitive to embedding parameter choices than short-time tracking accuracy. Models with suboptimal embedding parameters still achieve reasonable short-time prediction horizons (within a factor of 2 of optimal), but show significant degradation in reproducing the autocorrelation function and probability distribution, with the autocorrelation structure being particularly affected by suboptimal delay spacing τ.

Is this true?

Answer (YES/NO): NO